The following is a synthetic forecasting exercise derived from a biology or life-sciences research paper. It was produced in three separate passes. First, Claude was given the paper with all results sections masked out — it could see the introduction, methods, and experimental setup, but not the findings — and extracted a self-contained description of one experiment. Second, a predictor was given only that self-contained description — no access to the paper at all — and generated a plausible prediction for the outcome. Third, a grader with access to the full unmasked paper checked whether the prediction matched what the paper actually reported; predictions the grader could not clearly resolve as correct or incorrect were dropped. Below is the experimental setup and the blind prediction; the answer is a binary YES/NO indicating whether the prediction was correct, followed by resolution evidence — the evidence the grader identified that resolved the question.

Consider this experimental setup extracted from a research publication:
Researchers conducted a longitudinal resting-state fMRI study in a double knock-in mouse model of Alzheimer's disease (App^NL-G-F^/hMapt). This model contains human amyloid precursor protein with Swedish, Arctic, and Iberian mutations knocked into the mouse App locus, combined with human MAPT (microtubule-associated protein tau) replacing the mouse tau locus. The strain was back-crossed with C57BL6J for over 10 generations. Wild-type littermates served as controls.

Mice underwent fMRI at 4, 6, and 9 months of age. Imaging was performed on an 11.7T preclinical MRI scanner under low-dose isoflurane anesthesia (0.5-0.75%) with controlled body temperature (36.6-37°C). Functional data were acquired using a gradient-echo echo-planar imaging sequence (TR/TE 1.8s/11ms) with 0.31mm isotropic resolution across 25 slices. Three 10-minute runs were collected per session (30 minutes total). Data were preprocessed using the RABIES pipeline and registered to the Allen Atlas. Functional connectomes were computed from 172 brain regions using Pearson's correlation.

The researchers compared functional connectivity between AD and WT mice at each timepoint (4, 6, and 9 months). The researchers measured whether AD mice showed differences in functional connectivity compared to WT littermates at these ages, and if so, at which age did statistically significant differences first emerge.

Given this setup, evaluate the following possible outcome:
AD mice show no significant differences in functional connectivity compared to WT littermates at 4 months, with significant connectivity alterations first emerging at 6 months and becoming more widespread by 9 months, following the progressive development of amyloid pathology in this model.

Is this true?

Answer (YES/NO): YES